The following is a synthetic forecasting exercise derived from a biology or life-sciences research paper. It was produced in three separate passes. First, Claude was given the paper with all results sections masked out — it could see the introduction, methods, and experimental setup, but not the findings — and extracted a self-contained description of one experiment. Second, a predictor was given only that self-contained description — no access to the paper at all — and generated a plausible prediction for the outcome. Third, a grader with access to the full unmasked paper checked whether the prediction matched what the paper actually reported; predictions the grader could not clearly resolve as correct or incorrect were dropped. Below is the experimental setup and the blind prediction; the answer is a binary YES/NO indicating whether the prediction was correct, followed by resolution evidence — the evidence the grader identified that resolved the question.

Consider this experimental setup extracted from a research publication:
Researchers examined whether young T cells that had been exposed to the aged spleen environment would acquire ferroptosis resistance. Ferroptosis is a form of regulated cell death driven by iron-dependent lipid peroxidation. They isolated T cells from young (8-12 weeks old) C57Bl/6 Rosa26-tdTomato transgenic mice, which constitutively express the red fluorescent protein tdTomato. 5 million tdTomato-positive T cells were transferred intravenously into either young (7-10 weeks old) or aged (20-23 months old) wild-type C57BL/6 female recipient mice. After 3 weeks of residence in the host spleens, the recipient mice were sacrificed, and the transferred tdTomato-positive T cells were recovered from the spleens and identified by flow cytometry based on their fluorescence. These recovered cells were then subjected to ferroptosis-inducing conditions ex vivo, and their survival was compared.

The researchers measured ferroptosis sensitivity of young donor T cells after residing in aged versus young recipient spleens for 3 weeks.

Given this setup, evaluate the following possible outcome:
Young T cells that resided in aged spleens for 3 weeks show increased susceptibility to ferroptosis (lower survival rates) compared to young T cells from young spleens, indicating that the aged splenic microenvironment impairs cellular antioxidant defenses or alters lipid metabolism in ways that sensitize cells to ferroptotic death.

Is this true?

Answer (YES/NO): NO